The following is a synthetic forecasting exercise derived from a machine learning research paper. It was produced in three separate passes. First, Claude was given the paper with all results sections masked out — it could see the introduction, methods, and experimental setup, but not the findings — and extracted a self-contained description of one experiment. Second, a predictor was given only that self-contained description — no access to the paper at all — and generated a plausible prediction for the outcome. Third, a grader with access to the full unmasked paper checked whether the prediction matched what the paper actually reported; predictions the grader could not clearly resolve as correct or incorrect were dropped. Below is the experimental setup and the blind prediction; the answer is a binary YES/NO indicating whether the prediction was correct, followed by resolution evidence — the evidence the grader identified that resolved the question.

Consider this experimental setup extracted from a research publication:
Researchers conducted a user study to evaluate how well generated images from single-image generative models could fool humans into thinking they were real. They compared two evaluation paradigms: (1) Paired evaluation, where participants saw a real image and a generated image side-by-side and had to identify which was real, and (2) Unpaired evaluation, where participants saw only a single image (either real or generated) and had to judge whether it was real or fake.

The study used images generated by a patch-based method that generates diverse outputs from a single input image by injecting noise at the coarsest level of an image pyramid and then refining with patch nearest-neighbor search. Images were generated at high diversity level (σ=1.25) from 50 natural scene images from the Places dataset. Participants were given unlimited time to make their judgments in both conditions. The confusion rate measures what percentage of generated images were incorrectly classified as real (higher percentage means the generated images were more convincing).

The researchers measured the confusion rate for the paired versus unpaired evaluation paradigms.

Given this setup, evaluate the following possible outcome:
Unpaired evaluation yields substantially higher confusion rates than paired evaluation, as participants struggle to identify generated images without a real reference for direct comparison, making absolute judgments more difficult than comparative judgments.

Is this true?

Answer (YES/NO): YES